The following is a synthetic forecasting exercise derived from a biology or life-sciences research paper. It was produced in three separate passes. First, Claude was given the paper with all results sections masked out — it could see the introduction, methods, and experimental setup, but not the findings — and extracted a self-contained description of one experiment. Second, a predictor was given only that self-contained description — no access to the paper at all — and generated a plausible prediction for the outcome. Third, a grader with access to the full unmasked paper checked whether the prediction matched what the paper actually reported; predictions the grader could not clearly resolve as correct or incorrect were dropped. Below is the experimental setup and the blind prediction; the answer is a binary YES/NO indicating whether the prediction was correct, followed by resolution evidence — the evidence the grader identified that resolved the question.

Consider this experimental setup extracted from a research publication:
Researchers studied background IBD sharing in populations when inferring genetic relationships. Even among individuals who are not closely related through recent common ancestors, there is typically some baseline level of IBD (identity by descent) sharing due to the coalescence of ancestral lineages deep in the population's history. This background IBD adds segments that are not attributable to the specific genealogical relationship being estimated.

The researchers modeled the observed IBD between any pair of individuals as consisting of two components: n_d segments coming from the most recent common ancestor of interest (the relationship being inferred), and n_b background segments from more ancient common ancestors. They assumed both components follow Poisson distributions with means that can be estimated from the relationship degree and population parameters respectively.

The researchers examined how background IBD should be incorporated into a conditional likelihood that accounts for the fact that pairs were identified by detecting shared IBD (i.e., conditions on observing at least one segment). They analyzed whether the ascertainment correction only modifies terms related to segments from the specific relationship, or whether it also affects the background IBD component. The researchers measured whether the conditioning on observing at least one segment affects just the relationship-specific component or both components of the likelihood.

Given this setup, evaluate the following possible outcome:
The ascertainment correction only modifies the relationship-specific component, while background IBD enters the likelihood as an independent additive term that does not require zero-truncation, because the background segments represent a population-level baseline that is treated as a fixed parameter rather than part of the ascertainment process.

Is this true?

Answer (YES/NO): NO